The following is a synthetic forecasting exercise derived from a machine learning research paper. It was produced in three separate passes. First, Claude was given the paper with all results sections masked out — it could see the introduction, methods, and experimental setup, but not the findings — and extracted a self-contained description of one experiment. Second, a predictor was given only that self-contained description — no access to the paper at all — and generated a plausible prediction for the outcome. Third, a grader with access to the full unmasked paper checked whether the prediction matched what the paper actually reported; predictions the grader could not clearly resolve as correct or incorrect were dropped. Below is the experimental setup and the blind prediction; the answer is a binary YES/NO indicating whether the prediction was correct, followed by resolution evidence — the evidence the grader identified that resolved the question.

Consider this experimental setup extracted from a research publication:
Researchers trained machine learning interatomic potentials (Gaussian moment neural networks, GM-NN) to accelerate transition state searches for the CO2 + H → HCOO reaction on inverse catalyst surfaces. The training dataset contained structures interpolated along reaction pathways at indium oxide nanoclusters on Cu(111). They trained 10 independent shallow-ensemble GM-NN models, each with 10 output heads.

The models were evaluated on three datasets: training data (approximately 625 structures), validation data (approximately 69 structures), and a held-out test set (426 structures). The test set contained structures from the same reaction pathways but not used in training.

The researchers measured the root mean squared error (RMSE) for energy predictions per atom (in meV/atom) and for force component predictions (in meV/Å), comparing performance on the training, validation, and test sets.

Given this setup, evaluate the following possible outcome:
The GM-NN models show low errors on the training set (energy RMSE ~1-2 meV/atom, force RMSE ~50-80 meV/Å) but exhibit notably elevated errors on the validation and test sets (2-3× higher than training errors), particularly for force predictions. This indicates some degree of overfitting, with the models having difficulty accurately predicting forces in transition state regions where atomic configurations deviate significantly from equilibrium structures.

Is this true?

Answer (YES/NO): NO